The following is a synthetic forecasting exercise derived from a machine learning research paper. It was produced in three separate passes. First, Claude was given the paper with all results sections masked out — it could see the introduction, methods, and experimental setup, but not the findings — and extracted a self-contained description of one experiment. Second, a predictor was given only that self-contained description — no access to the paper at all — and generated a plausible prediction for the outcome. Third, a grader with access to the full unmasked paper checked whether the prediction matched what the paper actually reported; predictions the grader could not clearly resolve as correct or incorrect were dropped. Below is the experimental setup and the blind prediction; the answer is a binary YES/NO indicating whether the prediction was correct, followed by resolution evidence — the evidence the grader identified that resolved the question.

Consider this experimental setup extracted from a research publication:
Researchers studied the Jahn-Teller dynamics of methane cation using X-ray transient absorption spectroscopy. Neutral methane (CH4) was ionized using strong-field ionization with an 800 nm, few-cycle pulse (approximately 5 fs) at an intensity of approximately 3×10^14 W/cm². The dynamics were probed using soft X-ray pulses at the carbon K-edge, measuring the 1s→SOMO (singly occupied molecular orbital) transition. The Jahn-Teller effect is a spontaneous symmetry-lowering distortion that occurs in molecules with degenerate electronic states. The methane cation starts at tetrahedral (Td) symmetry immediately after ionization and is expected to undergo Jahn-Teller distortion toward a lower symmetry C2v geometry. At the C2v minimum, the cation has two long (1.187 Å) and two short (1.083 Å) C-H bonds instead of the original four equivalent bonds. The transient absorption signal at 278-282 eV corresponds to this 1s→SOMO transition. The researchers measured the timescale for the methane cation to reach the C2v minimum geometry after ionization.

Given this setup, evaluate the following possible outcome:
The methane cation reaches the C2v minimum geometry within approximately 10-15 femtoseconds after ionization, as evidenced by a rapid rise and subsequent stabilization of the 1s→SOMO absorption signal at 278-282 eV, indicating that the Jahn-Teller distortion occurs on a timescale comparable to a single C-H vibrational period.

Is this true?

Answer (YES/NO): NO